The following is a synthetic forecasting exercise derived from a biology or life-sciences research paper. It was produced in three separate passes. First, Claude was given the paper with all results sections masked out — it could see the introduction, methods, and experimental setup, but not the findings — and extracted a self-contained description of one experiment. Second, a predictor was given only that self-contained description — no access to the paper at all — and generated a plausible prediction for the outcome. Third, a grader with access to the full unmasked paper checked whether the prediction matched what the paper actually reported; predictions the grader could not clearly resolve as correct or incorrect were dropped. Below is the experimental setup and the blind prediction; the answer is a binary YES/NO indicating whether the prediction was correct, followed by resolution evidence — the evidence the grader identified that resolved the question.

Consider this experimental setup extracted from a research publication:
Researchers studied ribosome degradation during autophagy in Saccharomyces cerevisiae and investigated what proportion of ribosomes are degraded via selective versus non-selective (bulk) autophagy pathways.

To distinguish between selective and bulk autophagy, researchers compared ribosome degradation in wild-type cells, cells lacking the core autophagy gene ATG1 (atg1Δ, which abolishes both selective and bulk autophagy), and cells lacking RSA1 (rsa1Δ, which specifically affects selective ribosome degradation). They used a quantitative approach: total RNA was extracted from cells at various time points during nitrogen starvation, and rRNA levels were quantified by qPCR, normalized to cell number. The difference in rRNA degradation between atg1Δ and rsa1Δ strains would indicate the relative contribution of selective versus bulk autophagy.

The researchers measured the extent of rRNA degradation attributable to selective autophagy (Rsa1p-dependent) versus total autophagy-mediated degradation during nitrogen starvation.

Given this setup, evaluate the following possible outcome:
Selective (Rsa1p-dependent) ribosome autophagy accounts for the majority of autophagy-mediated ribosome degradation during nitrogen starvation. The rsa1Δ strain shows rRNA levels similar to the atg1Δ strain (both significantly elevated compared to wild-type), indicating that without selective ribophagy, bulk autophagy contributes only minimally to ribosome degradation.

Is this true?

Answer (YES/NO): YES